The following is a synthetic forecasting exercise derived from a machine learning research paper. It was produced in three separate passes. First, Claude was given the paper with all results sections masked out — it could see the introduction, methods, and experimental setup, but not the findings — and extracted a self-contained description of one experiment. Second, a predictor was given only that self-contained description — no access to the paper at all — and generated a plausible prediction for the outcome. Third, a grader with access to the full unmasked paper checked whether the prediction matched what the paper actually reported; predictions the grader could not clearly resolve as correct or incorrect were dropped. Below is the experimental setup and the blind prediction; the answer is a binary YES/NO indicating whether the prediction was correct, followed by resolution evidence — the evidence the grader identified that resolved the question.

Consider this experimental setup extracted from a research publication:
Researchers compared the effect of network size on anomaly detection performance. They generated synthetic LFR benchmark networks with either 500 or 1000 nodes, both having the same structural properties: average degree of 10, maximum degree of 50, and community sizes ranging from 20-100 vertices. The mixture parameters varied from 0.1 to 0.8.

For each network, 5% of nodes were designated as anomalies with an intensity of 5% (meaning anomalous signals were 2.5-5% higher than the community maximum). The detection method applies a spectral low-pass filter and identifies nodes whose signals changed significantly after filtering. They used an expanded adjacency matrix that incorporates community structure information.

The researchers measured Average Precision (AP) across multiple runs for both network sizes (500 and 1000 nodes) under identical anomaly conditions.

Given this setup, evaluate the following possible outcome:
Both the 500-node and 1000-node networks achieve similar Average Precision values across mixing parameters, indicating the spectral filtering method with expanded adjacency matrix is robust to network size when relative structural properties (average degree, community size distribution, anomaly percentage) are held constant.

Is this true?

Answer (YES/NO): NO